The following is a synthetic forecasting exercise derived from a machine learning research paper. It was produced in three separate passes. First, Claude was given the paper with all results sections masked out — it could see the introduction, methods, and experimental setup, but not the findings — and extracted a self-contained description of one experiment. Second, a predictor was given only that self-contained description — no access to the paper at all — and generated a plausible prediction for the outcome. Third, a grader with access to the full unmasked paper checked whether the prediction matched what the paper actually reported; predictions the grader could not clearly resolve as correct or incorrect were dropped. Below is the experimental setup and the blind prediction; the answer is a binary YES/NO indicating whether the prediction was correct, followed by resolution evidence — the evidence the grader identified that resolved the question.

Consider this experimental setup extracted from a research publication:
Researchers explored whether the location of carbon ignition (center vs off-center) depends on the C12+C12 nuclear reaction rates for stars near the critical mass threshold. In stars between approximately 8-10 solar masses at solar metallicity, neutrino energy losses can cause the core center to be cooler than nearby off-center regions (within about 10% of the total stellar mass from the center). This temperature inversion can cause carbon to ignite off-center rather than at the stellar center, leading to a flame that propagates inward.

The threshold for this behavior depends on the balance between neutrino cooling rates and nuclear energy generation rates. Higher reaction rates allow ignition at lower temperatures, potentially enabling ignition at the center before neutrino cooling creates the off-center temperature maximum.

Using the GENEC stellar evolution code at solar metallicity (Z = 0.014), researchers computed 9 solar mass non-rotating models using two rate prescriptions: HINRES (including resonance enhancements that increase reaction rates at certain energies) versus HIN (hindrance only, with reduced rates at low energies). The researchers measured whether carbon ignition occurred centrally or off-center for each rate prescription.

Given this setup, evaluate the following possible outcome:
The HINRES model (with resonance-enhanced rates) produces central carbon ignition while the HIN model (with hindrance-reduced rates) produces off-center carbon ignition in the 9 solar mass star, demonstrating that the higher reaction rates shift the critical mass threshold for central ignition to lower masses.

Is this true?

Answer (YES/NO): NO